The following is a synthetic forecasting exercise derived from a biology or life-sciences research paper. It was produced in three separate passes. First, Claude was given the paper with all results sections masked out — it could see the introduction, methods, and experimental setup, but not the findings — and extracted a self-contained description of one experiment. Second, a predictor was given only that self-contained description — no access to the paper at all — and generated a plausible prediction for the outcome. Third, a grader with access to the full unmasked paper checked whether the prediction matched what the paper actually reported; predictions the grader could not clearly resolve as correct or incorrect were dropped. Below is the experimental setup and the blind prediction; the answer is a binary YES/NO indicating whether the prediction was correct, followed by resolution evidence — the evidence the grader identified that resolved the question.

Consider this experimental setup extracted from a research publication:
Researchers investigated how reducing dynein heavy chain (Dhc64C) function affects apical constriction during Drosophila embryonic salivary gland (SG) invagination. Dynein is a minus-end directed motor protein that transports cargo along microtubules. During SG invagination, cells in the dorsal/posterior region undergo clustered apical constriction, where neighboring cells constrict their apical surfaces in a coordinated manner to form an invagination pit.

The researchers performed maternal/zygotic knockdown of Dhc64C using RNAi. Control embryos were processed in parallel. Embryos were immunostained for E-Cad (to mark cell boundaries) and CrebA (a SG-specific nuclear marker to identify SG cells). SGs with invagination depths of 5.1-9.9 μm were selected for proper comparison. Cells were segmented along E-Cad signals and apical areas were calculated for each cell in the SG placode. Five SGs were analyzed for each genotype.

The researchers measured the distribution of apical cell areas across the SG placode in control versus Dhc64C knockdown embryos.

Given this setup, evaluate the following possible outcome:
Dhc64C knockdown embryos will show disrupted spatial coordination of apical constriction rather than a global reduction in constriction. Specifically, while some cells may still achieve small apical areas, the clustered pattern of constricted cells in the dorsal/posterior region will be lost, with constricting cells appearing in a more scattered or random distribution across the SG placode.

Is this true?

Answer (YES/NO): NO